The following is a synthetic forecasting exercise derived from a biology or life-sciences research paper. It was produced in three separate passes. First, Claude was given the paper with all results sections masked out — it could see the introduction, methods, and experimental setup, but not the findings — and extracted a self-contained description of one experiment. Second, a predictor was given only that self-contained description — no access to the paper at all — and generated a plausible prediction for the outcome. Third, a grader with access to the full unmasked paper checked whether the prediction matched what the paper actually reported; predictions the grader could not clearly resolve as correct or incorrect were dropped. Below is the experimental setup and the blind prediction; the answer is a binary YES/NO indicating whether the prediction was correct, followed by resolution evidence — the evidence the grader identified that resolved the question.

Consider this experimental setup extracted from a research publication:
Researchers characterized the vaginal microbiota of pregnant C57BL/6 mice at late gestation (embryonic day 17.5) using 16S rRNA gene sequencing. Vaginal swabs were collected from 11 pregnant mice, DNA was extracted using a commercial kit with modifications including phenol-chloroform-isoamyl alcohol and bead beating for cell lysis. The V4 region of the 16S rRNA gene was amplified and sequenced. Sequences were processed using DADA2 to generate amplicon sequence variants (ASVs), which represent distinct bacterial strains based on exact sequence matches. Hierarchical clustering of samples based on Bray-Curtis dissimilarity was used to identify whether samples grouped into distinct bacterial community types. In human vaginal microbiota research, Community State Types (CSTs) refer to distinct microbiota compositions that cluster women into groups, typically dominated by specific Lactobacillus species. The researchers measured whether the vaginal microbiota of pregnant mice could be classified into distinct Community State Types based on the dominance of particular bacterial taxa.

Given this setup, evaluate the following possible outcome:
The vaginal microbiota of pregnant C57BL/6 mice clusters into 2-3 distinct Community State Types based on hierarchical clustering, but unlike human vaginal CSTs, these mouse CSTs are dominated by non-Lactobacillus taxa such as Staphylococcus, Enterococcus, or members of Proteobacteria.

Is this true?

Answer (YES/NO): NO